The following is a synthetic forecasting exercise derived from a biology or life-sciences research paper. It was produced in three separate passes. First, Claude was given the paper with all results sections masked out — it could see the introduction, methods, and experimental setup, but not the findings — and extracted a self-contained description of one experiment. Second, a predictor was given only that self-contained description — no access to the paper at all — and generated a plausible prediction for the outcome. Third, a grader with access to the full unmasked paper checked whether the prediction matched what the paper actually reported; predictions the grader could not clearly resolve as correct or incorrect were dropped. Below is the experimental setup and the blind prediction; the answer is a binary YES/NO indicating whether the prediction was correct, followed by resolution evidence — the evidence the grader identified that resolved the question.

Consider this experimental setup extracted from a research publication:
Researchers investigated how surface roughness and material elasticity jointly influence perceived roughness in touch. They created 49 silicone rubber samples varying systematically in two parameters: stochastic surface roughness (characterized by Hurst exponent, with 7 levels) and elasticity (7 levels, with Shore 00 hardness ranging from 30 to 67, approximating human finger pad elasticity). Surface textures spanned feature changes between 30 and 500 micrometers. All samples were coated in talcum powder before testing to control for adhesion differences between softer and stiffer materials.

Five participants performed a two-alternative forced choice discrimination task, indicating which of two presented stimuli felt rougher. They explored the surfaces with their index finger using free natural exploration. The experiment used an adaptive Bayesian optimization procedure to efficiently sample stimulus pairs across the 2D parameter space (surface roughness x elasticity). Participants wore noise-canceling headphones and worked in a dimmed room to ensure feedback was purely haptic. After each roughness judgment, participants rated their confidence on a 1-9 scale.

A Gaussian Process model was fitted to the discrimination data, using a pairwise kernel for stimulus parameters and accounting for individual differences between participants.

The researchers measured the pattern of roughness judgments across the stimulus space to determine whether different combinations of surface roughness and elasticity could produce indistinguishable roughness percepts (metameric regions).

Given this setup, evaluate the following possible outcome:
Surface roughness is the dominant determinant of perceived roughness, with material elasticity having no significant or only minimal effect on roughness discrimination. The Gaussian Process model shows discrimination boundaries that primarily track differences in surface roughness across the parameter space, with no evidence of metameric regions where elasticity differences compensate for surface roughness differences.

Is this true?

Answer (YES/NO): NO